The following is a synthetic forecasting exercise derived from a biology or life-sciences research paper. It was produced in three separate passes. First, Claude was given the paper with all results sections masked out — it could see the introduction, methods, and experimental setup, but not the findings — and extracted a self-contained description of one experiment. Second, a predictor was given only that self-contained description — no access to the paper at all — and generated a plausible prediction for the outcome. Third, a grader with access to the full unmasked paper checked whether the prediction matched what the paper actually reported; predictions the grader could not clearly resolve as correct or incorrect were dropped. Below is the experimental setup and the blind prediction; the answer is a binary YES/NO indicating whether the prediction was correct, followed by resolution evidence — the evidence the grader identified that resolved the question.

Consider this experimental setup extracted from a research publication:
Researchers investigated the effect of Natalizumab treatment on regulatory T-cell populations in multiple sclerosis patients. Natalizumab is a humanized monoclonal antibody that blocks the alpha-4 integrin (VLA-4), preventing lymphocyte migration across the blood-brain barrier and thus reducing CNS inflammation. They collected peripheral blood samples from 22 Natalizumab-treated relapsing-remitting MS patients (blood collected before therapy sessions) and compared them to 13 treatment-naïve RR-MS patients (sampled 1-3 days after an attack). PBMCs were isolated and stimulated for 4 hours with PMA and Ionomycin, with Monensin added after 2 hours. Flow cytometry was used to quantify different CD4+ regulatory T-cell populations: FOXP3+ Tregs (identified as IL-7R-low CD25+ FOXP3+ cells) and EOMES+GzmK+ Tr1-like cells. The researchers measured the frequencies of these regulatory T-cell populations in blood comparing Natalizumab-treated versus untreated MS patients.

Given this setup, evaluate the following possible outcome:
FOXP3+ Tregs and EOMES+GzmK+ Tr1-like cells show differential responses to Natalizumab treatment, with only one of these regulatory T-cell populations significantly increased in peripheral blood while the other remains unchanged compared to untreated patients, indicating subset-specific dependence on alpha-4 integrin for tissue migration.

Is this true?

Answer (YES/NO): YES